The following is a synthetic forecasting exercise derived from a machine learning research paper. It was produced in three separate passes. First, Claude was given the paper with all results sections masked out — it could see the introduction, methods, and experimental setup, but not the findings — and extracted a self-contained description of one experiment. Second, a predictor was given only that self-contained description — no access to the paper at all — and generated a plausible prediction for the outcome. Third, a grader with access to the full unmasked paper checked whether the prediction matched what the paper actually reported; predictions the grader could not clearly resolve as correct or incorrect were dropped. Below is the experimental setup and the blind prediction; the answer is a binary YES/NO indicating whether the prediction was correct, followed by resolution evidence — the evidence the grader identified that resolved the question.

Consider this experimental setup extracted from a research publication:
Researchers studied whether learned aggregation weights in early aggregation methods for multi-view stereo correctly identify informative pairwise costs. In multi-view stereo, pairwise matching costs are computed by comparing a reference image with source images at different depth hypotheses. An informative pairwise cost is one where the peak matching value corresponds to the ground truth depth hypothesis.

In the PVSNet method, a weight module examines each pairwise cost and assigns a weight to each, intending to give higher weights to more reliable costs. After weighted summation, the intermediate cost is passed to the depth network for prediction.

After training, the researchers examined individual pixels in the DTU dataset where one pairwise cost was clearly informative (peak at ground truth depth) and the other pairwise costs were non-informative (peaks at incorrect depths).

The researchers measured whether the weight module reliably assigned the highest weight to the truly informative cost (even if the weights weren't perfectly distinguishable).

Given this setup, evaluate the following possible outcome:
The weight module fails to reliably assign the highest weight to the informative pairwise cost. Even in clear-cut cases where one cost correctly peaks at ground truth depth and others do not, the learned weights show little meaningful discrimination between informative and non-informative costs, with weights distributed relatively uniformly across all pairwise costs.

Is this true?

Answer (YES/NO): NO